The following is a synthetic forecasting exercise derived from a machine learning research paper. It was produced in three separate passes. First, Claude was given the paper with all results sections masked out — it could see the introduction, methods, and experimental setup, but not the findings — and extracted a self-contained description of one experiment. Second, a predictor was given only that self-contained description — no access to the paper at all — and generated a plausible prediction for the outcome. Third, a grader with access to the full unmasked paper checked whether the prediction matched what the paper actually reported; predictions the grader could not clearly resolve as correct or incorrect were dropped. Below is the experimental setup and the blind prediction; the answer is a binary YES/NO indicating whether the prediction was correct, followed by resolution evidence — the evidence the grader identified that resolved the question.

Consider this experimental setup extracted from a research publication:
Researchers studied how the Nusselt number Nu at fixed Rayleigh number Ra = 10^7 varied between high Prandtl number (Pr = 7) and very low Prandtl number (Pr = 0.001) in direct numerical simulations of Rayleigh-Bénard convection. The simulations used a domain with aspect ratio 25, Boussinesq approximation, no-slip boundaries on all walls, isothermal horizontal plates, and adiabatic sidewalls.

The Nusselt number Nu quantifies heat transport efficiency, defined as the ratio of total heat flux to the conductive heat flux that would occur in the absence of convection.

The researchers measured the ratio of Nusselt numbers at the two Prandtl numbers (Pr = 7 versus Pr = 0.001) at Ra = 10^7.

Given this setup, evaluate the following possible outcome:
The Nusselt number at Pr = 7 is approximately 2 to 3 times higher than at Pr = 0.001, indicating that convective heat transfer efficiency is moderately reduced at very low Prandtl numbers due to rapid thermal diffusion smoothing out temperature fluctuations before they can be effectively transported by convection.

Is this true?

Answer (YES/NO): NO